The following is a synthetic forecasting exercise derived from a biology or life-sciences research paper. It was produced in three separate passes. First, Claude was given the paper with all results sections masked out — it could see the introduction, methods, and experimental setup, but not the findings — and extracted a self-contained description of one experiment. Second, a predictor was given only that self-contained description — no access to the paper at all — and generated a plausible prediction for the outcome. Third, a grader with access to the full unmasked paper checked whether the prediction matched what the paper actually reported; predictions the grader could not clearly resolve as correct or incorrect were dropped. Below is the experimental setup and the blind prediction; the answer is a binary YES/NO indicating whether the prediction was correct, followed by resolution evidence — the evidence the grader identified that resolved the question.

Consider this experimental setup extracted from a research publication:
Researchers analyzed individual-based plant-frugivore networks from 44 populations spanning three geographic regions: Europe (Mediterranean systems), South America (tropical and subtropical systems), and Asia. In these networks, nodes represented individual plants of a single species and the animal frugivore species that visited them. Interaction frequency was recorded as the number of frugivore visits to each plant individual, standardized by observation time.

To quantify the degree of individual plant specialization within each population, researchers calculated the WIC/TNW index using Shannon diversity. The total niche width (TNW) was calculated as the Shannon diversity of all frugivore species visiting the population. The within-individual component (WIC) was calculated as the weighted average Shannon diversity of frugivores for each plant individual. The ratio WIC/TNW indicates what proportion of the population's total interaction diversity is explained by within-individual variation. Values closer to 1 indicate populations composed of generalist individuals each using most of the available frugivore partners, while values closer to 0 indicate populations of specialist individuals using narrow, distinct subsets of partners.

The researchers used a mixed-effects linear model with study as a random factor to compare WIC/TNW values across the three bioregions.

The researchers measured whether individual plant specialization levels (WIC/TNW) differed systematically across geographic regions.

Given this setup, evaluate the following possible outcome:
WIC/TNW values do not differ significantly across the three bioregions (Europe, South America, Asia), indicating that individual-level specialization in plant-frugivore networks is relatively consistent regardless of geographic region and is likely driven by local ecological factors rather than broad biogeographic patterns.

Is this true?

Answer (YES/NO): NO